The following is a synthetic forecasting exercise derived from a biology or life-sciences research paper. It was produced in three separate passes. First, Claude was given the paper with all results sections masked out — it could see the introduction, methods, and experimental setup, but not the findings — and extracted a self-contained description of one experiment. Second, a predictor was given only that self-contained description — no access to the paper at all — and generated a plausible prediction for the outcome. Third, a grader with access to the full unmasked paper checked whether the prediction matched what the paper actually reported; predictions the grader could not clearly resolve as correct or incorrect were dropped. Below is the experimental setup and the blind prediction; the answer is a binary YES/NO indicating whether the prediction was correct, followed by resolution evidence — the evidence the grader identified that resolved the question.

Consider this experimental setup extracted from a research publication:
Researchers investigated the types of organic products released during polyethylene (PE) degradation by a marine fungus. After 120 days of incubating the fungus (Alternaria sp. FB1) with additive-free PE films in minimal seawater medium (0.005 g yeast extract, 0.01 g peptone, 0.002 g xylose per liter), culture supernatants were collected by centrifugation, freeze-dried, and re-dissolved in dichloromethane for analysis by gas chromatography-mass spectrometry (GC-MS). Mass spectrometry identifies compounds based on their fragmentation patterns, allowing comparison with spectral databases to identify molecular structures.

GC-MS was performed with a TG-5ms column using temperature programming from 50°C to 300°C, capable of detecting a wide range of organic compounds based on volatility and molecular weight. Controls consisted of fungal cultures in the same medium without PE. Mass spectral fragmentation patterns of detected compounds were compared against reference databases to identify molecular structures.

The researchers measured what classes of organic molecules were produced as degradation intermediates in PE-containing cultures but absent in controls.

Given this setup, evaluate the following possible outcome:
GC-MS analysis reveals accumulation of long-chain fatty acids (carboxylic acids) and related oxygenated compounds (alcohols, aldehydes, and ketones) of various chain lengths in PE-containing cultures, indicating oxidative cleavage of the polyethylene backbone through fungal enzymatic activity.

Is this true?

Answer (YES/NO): NO